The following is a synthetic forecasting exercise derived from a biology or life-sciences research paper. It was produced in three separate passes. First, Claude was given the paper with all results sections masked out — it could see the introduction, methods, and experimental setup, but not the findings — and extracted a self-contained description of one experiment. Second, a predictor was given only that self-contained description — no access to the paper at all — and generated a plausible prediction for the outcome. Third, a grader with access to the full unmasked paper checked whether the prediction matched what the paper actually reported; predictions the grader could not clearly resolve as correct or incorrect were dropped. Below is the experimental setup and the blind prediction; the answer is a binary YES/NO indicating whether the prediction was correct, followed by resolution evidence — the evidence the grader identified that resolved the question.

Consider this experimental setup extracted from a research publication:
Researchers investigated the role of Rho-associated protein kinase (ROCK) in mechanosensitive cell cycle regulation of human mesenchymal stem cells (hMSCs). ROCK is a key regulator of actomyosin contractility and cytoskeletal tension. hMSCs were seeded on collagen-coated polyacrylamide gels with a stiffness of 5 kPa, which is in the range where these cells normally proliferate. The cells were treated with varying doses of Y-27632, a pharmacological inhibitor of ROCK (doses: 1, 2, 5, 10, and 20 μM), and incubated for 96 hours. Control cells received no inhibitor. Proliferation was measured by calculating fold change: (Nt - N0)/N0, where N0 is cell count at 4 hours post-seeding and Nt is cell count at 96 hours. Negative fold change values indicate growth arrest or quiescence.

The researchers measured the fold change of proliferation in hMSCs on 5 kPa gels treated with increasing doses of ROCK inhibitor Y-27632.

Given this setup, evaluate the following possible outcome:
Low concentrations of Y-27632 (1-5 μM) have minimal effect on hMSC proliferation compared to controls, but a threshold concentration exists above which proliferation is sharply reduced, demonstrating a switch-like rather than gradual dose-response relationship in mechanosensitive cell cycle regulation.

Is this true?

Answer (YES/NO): NO